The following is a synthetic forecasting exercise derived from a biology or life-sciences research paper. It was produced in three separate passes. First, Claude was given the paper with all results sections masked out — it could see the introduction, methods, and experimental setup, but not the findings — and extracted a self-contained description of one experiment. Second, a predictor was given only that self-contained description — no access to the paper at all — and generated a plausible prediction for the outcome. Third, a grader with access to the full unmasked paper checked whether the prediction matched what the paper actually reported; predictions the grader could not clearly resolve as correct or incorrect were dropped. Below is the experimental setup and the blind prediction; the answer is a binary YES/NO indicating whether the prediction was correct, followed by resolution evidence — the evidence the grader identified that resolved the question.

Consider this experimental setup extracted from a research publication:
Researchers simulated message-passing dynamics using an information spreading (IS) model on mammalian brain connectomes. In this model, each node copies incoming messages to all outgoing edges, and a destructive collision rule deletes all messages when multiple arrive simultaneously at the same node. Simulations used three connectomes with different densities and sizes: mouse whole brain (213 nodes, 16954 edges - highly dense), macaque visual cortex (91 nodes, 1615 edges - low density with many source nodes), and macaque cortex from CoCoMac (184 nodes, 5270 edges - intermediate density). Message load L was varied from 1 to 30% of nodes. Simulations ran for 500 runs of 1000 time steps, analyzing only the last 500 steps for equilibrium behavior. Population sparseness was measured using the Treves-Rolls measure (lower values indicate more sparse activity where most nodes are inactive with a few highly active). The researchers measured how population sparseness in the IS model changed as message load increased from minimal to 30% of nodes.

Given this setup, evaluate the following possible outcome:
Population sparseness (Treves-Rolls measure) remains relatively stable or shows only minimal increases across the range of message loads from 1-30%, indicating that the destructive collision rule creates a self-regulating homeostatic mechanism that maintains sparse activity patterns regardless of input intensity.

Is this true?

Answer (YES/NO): YES